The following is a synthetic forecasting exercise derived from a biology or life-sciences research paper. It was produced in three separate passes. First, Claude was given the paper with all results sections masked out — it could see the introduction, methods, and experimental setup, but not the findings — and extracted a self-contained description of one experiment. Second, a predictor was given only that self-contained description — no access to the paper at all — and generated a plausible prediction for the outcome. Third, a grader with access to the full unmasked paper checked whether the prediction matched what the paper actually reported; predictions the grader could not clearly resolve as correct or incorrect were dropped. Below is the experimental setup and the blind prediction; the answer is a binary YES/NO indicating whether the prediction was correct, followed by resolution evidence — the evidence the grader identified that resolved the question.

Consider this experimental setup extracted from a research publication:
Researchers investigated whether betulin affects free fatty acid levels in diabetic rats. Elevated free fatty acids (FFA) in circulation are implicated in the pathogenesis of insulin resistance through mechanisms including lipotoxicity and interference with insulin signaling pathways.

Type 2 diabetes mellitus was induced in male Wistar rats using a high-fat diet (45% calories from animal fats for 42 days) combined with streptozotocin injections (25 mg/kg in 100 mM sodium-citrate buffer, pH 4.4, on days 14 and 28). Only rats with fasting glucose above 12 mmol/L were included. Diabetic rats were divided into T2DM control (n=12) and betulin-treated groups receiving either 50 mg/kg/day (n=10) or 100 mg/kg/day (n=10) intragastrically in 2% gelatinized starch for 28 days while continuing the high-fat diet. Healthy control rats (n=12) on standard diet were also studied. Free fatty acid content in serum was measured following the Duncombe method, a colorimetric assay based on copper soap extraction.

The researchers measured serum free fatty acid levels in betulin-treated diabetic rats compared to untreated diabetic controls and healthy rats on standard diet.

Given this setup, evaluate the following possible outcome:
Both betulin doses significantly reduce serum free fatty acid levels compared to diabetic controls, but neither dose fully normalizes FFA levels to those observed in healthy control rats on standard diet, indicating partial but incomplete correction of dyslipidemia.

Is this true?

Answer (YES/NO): NO